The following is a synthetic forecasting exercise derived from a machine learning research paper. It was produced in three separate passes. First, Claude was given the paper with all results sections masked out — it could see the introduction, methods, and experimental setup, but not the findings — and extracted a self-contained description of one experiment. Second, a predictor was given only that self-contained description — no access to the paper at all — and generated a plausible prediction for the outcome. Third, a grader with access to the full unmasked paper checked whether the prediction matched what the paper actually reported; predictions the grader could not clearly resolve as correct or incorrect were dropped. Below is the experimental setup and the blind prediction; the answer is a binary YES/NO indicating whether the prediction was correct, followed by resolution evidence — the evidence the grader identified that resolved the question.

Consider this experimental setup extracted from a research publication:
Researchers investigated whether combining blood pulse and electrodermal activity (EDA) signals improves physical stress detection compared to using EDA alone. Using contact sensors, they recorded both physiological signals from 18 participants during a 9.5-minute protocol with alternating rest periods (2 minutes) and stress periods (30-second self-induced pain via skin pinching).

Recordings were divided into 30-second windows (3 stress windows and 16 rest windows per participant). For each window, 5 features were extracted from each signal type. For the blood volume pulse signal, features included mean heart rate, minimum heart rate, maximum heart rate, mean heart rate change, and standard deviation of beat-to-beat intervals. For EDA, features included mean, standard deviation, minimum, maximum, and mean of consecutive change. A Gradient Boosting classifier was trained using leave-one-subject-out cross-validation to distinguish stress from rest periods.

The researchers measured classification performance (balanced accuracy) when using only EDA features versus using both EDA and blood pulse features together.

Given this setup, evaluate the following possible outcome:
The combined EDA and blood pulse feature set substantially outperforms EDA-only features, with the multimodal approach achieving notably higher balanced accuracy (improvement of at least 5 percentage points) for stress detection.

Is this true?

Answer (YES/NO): NO